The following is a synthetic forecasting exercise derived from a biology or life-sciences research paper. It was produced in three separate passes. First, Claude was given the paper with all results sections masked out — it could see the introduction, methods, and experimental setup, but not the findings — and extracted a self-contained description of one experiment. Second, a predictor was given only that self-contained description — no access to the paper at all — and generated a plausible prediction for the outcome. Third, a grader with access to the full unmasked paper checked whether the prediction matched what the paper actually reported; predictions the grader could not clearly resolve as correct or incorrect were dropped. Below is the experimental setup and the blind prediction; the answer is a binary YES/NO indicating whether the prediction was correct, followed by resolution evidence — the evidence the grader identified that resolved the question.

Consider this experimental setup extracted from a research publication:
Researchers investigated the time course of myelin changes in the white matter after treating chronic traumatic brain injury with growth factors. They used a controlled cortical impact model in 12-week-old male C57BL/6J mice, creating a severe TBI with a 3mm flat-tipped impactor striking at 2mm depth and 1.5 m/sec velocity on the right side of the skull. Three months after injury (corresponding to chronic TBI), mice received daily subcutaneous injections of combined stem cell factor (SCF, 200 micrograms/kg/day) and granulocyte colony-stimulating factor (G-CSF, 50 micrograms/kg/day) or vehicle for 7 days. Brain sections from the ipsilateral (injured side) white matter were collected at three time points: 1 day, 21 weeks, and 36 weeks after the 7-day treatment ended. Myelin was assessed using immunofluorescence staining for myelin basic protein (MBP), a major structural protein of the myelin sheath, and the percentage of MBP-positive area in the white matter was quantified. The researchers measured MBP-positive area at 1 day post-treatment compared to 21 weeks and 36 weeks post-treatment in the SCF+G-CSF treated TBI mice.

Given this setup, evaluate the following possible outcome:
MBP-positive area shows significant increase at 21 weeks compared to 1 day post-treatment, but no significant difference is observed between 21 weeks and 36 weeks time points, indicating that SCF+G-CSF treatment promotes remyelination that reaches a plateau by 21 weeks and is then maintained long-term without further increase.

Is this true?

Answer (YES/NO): NO